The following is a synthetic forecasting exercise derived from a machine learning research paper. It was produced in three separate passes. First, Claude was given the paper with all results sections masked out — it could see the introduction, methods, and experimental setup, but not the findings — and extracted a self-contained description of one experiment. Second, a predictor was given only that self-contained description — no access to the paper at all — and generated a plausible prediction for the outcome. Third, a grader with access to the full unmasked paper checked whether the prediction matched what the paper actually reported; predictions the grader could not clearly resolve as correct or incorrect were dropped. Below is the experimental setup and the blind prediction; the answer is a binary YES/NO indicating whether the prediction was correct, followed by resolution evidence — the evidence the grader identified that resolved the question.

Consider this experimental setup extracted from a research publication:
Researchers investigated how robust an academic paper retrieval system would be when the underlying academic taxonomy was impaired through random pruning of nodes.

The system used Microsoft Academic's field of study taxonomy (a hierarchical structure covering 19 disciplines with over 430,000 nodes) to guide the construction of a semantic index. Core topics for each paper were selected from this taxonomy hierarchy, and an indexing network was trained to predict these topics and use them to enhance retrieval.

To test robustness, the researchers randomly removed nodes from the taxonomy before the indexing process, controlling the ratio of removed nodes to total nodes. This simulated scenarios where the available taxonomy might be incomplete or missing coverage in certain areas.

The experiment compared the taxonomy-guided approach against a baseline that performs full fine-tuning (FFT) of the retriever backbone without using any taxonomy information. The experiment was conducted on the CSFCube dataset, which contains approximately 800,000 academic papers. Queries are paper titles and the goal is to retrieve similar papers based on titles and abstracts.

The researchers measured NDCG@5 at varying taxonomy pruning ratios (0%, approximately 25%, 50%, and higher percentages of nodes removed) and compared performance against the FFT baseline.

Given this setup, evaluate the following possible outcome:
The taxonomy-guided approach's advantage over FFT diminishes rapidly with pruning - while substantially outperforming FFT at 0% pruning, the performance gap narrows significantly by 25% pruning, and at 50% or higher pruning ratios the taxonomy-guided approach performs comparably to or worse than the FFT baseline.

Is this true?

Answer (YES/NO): NO